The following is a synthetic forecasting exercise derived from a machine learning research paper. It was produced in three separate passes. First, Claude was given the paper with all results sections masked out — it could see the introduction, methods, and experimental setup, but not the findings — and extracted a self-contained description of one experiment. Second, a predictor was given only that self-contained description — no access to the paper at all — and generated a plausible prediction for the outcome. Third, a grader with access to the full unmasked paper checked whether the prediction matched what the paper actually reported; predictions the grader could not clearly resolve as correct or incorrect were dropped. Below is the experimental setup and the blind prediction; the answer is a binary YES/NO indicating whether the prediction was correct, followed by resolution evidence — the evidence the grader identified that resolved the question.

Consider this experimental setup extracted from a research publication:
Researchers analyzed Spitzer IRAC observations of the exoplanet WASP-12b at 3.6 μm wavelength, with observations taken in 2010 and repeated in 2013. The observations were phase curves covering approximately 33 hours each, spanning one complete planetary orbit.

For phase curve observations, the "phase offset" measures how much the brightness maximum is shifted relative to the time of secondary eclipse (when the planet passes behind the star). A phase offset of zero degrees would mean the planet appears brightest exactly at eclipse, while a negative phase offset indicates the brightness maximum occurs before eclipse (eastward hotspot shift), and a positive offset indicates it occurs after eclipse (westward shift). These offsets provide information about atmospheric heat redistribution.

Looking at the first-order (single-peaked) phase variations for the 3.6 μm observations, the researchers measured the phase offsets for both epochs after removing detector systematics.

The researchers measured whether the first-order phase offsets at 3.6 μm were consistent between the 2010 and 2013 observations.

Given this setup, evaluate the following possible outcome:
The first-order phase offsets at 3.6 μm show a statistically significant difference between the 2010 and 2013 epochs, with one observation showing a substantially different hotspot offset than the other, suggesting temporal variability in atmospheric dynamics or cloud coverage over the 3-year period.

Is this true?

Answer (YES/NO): YES